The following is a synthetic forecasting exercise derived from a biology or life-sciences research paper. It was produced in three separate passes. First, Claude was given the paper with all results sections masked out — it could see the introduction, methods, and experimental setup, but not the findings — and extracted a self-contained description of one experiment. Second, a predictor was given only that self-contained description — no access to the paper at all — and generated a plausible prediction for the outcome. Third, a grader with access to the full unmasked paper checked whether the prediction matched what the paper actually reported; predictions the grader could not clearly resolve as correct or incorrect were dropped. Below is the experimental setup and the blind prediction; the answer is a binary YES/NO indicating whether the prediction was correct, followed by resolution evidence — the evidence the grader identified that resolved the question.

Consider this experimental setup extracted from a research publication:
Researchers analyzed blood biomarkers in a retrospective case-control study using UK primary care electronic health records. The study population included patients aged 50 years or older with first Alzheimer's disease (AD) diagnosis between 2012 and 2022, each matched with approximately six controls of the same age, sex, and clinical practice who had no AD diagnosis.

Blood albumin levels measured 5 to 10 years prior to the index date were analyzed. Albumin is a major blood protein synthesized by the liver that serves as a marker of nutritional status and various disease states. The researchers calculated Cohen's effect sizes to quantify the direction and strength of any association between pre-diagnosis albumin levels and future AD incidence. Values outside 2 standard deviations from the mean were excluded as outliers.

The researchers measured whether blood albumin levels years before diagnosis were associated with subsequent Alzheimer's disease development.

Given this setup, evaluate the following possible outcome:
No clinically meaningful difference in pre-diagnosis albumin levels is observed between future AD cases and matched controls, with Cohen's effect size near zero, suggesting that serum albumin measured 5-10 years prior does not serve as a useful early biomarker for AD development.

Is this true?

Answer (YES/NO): NO